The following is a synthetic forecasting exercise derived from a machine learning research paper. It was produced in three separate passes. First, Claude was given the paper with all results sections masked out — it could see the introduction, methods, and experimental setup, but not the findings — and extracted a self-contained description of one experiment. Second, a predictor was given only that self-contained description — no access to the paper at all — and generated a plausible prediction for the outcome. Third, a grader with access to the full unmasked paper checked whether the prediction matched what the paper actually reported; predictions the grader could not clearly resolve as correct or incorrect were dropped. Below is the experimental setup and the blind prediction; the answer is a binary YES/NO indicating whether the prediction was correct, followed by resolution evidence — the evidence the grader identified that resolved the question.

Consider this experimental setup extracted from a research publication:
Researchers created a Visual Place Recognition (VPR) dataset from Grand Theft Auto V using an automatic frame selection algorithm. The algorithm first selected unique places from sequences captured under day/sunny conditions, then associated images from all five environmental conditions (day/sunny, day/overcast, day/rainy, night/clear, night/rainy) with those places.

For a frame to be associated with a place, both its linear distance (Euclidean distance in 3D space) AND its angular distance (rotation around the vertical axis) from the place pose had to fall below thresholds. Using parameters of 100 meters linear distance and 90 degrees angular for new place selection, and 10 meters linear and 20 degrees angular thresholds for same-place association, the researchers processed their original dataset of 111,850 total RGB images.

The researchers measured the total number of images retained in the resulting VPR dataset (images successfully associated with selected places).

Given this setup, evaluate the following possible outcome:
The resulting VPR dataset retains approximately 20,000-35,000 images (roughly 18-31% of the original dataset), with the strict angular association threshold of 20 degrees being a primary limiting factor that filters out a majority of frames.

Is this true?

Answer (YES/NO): YES